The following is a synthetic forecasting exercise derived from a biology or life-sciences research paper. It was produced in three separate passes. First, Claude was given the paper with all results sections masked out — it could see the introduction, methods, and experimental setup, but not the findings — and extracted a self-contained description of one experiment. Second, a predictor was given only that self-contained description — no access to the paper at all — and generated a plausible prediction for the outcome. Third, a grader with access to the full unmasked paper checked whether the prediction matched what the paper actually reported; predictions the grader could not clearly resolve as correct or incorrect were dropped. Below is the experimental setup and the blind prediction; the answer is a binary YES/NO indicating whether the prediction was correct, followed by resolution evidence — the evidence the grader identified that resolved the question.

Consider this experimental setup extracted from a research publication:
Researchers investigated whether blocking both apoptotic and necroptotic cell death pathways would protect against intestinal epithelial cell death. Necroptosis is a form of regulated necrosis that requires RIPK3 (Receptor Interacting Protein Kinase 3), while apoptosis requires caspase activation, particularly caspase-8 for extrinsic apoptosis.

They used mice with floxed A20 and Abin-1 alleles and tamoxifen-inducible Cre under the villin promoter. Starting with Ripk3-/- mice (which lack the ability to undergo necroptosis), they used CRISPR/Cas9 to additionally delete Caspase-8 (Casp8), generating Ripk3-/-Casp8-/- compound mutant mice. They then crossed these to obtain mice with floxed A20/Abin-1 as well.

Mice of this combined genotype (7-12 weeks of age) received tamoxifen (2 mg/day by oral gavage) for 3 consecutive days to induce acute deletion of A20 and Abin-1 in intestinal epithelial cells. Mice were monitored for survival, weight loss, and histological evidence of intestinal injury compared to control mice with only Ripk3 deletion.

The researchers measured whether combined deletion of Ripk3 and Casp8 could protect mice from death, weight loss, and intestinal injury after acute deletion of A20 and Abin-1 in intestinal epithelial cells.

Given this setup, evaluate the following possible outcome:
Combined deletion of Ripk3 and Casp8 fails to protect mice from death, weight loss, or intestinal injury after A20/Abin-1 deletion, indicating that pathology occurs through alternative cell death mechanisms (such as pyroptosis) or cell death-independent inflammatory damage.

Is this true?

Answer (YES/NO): NO